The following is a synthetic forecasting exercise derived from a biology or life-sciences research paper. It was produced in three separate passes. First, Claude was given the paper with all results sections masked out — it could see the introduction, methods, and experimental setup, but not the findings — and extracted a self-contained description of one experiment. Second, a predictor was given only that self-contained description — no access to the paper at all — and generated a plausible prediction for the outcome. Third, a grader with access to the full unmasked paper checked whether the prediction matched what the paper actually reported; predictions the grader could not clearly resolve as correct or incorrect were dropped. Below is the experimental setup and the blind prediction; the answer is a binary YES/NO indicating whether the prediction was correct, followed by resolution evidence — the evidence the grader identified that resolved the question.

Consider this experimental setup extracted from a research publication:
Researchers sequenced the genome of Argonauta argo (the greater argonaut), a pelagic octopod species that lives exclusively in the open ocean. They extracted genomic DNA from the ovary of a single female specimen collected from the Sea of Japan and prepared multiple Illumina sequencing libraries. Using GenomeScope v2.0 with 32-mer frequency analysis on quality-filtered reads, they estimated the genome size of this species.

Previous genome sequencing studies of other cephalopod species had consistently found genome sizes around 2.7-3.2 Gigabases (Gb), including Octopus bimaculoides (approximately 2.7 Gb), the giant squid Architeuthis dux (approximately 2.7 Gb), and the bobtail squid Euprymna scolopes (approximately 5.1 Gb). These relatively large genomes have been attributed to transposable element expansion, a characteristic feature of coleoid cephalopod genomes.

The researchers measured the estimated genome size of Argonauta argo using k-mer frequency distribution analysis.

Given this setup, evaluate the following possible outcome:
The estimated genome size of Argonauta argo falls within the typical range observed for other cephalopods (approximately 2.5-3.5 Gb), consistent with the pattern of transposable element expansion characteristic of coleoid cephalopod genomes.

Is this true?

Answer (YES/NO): NO